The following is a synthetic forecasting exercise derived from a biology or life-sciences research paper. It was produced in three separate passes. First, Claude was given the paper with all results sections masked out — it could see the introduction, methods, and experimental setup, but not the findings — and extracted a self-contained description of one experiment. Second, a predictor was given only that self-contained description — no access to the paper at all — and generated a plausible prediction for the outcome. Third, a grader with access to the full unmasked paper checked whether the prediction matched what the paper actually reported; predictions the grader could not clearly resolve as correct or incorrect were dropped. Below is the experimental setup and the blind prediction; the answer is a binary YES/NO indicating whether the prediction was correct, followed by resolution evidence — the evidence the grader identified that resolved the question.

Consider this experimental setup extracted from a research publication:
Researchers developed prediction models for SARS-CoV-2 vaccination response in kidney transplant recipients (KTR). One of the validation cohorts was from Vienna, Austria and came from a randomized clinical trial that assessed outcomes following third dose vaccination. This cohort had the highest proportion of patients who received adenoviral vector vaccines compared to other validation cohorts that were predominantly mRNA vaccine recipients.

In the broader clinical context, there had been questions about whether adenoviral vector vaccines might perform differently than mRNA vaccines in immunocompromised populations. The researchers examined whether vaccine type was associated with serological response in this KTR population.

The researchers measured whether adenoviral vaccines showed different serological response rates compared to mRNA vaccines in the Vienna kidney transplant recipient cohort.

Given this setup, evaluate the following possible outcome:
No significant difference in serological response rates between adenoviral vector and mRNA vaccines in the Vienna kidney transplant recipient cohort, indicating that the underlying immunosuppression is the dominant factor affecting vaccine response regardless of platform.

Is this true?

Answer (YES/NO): YES